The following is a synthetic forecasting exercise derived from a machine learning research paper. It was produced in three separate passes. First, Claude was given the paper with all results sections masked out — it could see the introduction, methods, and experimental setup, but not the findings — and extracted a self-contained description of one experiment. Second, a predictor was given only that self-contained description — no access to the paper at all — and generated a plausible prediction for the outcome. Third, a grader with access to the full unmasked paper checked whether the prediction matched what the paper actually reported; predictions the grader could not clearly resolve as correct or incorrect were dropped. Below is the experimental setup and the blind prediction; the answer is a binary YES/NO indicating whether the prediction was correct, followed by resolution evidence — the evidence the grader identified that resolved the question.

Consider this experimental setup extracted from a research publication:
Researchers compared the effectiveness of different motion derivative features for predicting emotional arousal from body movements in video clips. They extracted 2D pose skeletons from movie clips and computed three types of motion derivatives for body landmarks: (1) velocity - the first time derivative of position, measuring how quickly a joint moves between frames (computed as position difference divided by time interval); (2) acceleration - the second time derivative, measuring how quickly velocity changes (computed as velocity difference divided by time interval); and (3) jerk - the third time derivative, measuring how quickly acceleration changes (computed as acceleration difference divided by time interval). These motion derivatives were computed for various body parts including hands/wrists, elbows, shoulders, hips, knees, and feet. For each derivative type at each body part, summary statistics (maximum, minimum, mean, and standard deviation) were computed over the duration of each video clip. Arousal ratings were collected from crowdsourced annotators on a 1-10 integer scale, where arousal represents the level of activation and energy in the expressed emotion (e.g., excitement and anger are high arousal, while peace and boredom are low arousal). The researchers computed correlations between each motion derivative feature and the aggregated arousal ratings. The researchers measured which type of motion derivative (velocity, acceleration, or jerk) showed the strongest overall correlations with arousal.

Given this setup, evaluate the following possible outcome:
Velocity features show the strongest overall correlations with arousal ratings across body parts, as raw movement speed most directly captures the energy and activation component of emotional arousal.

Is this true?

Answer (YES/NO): NO